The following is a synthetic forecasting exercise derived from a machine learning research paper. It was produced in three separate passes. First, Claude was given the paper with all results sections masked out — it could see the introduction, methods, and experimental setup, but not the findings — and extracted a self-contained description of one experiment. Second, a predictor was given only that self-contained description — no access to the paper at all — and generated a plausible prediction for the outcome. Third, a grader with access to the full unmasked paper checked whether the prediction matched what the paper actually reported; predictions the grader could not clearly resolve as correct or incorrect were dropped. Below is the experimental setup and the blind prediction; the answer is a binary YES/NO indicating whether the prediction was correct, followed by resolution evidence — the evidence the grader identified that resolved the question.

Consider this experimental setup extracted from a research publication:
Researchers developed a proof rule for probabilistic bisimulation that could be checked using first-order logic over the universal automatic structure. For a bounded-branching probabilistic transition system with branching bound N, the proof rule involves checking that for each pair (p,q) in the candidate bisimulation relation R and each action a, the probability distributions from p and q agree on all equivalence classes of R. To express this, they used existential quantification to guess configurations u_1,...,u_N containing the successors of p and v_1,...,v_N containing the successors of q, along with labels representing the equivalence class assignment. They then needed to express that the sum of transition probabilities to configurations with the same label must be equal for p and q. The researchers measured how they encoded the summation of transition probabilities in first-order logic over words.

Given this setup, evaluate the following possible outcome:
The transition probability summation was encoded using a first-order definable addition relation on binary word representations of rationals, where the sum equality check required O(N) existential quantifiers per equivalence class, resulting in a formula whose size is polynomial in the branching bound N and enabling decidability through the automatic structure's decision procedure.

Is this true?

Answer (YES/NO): NO